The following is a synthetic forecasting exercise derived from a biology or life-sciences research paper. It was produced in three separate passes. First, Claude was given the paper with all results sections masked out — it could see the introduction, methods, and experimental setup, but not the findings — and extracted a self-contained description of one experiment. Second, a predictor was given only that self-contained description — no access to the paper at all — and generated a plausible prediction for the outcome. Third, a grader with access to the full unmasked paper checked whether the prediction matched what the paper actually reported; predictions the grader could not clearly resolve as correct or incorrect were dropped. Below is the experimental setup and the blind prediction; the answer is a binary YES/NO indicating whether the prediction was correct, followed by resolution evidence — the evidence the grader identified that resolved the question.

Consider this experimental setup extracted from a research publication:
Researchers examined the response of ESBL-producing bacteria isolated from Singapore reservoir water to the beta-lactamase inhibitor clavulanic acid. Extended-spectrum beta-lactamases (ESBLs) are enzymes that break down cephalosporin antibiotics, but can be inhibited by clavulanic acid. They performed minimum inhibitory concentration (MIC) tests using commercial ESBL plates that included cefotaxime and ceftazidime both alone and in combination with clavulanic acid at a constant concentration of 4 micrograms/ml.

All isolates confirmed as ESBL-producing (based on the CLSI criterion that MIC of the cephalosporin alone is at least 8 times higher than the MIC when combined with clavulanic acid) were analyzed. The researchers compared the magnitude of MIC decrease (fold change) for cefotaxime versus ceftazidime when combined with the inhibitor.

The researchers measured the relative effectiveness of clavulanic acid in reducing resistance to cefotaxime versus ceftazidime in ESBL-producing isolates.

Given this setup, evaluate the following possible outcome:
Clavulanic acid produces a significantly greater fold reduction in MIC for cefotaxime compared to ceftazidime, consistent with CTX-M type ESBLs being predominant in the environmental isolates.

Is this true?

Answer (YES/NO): YES